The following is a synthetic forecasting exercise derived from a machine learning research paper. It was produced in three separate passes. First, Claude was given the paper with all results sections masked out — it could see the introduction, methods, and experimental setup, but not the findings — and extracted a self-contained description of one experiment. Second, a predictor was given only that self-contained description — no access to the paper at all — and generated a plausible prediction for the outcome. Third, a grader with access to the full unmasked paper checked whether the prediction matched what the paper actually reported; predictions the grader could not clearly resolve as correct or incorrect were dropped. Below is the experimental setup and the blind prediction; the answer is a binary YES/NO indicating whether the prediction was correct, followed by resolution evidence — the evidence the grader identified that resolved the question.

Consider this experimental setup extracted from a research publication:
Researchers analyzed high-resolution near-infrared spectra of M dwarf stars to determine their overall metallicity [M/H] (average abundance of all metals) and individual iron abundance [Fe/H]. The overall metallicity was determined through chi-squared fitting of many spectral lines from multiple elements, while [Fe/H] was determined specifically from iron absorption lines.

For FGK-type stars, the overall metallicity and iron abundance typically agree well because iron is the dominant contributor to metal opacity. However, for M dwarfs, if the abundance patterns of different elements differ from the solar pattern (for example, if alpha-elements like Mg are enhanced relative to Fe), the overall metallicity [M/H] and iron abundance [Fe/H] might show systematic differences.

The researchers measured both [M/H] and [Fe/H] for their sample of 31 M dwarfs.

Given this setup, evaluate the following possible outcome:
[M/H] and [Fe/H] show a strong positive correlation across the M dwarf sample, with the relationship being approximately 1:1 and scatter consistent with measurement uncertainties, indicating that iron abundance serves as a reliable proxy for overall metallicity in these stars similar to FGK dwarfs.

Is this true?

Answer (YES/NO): NO